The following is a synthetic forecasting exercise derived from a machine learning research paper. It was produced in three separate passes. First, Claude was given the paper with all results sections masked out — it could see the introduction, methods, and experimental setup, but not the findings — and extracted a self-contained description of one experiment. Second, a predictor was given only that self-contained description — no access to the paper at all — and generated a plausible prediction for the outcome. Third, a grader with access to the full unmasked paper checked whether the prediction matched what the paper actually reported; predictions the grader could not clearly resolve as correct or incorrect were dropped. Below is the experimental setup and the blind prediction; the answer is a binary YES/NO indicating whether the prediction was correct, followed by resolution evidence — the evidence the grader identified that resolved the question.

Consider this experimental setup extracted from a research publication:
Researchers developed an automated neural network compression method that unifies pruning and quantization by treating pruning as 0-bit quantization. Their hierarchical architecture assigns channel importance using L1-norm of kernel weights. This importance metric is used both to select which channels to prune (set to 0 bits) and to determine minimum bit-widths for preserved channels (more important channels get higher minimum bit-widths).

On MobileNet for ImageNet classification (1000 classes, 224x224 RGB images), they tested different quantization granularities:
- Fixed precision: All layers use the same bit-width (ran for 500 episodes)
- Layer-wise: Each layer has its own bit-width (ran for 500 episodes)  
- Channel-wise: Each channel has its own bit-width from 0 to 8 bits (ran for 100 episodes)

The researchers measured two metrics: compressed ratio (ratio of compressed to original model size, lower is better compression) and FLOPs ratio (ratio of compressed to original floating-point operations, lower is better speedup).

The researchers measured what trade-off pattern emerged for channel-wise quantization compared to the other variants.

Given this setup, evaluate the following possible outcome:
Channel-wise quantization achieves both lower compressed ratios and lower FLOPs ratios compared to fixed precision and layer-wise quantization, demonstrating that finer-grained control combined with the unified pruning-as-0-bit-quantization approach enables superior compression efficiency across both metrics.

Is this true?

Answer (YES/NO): NO